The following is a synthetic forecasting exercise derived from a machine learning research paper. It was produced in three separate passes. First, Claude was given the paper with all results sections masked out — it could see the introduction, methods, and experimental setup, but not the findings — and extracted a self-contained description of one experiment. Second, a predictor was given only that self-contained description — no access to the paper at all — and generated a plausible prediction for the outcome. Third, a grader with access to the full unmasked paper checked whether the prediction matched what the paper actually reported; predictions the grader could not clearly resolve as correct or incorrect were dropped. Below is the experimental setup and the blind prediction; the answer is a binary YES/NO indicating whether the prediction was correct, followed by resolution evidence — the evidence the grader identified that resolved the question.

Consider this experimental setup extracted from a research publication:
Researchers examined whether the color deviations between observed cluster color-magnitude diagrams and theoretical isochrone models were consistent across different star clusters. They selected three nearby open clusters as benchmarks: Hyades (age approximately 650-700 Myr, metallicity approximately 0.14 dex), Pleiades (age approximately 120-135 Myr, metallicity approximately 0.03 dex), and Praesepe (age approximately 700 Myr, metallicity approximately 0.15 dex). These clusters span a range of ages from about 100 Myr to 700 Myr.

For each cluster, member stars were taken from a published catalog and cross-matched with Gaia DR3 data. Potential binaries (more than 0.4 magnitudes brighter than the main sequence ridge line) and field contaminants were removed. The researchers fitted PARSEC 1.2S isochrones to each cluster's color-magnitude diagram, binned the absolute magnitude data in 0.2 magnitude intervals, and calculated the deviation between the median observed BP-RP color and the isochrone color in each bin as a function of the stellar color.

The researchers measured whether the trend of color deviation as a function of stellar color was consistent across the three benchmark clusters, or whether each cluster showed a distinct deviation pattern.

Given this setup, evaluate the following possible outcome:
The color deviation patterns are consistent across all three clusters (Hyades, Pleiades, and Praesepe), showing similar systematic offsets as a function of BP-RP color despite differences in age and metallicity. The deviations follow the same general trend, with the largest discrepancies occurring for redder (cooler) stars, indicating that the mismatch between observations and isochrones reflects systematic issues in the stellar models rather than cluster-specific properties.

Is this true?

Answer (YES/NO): NO